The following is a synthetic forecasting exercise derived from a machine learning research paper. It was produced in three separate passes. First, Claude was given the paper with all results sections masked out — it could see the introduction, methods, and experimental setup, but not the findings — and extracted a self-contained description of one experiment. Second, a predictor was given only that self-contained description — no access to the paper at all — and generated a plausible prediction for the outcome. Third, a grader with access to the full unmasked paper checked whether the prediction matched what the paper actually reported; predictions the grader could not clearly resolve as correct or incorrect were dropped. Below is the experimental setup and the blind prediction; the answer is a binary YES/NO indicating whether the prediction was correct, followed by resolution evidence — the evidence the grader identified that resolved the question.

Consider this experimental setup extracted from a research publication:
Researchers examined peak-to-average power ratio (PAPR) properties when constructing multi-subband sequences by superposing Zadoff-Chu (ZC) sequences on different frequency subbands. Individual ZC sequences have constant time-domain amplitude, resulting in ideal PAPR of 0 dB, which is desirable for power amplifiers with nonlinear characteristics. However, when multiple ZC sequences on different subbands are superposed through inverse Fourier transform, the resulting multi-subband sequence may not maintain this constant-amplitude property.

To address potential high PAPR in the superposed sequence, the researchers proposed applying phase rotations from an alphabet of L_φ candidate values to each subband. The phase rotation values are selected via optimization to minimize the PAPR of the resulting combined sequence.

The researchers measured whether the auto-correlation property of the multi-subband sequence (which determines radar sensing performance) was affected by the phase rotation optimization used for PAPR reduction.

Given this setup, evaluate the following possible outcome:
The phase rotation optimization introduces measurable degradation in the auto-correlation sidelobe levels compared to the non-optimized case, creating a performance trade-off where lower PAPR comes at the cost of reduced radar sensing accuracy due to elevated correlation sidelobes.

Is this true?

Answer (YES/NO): NO